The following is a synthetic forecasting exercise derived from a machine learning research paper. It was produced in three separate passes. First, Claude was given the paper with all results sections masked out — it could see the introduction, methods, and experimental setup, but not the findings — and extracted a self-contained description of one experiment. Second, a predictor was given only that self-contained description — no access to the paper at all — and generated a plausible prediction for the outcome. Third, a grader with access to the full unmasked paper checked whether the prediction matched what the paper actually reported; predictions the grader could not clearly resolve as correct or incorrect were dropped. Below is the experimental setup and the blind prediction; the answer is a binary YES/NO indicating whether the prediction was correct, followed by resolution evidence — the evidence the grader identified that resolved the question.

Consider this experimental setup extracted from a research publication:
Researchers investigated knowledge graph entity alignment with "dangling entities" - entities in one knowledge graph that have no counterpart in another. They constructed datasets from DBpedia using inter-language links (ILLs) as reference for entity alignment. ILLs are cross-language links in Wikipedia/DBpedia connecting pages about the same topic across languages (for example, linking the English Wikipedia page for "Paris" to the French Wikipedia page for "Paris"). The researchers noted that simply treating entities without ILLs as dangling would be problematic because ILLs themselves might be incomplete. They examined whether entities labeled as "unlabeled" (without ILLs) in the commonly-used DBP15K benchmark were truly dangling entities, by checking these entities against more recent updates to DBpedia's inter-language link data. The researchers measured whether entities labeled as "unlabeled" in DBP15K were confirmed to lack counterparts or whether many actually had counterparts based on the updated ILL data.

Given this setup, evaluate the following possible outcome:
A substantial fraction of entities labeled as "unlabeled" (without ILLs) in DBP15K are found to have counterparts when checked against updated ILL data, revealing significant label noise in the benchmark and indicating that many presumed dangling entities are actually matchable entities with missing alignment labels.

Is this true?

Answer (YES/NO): YES